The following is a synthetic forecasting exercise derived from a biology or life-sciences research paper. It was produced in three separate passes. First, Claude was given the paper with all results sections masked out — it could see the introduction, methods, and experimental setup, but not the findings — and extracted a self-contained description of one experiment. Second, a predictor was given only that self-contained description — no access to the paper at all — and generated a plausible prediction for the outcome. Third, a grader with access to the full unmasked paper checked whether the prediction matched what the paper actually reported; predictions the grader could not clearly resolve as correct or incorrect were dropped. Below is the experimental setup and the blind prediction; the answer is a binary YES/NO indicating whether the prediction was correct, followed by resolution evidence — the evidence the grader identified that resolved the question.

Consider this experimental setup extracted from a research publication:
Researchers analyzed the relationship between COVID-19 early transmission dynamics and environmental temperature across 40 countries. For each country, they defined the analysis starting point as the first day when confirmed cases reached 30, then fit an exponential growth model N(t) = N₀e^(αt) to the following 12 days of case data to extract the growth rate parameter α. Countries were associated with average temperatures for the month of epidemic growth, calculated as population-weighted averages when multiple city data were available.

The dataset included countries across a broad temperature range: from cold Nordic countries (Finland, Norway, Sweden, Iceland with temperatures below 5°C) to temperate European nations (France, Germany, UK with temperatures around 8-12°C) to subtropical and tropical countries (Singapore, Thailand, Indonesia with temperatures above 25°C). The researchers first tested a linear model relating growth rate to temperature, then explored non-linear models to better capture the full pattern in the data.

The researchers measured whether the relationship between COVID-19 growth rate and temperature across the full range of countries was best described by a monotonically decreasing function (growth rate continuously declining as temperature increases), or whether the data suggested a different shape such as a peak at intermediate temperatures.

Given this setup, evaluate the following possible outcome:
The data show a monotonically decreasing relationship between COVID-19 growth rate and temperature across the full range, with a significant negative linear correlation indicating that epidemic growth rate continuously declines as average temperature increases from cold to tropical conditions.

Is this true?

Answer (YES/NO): NO